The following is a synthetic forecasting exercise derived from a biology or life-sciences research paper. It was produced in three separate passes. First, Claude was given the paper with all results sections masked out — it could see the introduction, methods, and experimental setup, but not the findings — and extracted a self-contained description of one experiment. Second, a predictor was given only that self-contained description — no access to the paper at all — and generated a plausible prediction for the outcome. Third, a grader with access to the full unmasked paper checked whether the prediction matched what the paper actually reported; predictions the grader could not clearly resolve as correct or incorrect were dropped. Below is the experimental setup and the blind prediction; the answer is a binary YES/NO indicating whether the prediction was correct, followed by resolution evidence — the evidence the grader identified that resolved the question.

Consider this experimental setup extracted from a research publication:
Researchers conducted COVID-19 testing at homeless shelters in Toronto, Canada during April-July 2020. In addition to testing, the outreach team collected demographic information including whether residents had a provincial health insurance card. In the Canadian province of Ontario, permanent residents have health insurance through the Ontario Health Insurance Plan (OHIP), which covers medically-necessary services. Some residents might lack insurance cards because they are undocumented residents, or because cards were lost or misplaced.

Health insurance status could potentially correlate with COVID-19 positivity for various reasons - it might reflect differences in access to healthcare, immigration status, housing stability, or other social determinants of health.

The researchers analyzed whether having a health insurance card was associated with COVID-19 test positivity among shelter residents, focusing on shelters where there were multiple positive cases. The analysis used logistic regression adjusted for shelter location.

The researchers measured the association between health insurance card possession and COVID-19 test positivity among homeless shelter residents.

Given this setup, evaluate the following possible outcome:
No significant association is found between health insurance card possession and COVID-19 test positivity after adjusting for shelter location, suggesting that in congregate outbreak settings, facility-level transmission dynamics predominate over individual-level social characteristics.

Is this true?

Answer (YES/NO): NO